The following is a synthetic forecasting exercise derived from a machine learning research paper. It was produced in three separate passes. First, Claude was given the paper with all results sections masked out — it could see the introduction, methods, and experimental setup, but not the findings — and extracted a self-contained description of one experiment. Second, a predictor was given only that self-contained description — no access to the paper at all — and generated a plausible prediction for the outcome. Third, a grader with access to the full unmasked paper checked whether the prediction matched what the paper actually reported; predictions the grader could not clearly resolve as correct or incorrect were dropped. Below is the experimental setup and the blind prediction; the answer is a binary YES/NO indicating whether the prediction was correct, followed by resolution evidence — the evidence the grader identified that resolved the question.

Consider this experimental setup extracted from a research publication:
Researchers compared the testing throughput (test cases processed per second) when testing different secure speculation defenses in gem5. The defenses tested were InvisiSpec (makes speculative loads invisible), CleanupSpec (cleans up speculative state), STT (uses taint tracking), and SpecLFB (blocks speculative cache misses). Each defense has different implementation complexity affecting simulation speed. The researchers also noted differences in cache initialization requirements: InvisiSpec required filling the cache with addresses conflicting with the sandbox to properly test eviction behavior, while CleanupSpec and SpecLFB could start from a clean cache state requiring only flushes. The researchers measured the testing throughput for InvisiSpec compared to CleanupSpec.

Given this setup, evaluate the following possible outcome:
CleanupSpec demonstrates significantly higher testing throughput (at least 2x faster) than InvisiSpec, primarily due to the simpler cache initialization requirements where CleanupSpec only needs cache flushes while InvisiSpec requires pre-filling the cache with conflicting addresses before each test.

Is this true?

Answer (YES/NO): YES